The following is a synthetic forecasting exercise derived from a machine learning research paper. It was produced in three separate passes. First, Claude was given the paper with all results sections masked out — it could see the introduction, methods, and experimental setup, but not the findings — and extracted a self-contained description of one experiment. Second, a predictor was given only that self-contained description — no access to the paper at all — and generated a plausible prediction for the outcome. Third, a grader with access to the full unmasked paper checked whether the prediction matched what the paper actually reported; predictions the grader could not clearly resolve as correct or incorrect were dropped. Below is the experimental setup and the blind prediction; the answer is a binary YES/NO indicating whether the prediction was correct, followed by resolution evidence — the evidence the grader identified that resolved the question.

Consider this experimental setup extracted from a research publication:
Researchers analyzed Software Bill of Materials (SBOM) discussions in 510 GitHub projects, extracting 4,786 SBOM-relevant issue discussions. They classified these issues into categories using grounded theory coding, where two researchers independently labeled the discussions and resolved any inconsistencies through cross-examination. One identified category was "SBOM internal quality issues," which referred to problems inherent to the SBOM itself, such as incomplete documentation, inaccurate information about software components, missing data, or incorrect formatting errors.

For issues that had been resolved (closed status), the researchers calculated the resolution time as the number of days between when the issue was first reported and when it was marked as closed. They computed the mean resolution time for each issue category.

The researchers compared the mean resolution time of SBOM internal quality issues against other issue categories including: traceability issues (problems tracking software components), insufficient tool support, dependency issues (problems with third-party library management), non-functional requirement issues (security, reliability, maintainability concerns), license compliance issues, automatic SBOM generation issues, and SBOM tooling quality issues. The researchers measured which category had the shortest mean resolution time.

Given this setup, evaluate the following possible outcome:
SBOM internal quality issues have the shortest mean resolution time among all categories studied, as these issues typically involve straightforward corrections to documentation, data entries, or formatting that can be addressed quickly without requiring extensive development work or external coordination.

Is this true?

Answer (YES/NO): YES